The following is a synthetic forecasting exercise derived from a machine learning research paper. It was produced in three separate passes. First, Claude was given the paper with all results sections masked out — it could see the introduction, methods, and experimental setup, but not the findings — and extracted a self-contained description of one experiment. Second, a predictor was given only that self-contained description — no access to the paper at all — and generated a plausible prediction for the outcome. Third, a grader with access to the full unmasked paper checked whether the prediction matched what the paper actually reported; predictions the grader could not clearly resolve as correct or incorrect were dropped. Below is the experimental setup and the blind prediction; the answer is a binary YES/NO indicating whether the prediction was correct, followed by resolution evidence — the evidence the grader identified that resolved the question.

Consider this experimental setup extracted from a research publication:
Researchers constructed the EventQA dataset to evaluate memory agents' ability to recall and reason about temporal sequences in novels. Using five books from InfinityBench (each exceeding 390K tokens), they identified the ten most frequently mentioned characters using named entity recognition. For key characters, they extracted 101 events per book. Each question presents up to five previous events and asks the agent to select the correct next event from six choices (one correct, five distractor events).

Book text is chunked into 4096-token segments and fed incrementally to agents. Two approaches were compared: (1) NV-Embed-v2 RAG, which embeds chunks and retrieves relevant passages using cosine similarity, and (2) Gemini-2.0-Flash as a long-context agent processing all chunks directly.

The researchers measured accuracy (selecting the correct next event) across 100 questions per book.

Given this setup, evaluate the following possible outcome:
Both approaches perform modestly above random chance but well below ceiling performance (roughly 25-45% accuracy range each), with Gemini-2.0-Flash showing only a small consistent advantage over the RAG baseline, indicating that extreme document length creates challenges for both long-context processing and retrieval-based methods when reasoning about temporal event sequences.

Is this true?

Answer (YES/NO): NO